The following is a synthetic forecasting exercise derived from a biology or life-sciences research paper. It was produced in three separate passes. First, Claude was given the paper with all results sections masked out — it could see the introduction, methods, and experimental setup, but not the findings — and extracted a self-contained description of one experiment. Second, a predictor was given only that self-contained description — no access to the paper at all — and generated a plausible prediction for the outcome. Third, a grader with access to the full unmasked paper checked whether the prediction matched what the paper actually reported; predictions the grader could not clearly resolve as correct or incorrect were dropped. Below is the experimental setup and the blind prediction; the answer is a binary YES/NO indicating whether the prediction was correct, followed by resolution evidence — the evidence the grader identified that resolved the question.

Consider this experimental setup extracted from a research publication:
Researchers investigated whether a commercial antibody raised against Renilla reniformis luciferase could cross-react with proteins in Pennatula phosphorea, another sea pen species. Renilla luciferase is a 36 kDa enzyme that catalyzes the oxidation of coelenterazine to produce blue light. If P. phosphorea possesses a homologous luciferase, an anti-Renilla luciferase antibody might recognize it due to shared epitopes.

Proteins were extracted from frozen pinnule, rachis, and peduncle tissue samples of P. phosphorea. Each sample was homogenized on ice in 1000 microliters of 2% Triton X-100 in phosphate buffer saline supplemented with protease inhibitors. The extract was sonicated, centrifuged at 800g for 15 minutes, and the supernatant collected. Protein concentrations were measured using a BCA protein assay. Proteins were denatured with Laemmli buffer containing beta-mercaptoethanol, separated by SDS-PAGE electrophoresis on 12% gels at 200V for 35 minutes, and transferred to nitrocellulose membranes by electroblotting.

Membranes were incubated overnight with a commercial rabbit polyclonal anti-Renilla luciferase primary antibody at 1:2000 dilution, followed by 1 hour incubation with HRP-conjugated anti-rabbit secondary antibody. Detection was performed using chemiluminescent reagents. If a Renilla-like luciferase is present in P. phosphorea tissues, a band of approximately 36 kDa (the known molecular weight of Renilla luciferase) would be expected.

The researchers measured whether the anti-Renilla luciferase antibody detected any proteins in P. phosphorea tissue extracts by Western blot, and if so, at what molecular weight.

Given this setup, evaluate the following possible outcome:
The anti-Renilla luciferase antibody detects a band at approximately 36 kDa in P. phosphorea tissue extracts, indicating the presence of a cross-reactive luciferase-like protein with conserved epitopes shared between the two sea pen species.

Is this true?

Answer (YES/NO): YES